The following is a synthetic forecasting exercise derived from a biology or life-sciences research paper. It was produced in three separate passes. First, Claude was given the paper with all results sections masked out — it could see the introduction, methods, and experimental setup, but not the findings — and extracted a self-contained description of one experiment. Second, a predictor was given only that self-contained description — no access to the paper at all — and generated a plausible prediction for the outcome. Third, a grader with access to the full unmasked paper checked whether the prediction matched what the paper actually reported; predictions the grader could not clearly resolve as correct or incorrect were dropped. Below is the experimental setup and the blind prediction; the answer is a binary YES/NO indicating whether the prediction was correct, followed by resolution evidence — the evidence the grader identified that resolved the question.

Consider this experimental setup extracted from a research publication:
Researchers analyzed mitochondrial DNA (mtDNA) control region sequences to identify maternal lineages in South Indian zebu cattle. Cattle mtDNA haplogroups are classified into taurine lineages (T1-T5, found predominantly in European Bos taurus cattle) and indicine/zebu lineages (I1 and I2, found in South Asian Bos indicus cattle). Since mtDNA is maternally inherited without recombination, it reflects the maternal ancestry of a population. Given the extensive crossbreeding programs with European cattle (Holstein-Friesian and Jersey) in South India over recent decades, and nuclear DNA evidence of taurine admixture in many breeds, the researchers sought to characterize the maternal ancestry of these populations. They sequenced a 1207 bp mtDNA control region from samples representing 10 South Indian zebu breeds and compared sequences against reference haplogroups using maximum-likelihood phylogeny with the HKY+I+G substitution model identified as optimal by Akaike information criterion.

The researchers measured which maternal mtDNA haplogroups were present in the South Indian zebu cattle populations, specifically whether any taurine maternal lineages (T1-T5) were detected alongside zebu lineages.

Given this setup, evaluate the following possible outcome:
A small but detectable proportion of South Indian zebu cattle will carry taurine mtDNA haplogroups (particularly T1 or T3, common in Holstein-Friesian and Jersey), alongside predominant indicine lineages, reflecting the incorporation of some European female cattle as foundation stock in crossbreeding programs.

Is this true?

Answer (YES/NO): NO